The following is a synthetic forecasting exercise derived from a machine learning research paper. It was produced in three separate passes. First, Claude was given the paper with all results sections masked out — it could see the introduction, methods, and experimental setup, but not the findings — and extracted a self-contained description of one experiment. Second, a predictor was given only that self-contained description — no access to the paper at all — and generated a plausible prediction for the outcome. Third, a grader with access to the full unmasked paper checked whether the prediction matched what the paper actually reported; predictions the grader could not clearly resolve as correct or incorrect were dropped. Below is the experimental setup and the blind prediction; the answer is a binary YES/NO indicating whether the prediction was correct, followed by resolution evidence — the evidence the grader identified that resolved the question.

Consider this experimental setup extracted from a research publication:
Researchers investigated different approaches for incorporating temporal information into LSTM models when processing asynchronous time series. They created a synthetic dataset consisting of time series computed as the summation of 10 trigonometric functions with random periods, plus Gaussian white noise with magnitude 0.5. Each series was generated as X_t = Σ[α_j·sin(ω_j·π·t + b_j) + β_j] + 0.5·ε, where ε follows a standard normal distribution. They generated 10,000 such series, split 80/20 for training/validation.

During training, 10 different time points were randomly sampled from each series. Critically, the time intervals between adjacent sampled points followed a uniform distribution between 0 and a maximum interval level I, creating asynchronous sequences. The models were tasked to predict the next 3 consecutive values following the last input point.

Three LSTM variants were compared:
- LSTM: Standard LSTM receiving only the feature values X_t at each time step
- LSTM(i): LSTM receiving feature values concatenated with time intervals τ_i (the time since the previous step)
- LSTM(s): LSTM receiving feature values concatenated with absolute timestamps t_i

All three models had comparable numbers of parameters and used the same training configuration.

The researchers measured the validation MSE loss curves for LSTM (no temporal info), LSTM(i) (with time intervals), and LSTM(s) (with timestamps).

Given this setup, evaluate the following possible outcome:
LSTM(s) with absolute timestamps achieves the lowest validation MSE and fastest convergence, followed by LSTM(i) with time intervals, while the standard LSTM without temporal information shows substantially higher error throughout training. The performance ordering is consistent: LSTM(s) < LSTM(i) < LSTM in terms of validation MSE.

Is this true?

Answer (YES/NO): NO